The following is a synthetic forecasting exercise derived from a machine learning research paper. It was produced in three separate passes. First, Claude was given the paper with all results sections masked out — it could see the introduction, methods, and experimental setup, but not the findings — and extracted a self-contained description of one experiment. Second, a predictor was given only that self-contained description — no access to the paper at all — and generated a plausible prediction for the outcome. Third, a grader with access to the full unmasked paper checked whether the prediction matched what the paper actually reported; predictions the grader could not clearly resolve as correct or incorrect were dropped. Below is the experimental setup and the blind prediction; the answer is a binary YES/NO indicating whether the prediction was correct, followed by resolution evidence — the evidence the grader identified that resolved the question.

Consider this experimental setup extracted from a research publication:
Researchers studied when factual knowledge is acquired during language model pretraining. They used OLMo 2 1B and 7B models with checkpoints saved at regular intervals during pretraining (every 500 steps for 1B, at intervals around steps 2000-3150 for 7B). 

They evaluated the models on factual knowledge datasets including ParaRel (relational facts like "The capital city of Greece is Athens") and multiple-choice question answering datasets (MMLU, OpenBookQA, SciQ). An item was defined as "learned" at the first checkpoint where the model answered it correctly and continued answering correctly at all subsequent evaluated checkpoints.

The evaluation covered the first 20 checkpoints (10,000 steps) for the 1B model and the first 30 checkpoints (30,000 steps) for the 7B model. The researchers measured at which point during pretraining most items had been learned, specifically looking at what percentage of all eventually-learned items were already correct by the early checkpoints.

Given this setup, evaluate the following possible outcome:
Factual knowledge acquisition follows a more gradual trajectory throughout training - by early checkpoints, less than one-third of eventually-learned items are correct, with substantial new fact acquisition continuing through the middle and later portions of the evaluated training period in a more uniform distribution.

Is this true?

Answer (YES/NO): NO